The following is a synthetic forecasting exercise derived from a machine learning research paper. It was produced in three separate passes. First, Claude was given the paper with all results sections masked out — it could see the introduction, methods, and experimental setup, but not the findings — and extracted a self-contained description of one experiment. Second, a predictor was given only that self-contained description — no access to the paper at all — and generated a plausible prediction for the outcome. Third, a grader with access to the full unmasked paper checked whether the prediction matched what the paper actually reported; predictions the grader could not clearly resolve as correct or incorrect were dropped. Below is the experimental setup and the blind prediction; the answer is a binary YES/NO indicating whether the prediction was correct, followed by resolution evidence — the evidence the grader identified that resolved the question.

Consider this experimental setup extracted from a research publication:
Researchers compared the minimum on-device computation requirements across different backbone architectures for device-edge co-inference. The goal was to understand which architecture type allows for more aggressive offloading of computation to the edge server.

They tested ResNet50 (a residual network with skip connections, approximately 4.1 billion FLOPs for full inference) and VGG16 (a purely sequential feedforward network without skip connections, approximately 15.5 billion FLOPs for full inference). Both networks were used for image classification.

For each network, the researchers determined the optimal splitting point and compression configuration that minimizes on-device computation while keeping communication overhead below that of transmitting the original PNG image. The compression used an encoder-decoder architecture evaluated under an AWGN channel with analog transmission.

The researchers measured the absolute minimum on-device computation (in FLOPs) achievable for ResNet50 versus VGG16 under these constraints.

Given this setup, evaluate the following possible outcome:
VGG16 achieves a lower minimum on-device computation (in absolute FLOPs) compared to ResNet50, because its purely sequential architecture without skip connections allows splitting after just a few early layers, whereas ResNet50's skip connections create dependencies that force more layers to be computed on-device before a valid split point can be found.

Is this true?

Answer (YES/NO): YES